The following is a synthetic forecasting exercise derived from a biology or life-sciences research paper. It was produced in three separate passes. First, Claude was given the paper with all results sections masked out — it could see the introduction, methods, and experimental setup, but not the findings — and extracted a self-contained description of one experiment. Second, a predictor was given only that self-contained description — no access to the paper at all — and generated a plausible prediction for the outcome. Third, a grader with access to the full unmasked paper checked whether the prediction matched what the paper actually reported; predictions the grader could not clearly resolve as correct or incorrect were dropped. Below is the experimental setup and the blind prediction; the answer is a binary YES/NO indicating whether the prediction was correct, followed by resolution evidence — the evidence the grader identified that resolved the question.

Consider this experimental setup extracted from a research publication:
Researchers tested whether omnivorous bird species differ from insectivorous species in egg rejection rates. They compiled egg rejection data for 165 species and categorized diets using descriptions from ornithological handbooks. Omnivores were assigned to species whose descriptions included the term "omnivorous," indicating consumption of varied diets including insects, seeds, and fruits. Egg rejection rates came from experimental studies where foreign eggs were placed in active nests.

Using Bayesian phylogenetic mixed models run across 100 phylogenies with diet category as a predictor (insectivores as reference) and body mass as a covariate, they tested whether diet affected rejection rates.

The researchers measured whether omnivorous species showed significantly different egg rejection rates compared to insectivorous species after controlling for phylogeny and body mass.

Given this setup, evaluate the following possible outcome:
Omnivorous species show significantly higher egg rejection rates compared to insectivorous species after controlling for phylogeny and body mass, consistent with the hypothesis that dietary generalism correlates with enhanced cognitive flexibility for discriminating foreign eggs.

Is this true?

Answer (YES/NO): NO